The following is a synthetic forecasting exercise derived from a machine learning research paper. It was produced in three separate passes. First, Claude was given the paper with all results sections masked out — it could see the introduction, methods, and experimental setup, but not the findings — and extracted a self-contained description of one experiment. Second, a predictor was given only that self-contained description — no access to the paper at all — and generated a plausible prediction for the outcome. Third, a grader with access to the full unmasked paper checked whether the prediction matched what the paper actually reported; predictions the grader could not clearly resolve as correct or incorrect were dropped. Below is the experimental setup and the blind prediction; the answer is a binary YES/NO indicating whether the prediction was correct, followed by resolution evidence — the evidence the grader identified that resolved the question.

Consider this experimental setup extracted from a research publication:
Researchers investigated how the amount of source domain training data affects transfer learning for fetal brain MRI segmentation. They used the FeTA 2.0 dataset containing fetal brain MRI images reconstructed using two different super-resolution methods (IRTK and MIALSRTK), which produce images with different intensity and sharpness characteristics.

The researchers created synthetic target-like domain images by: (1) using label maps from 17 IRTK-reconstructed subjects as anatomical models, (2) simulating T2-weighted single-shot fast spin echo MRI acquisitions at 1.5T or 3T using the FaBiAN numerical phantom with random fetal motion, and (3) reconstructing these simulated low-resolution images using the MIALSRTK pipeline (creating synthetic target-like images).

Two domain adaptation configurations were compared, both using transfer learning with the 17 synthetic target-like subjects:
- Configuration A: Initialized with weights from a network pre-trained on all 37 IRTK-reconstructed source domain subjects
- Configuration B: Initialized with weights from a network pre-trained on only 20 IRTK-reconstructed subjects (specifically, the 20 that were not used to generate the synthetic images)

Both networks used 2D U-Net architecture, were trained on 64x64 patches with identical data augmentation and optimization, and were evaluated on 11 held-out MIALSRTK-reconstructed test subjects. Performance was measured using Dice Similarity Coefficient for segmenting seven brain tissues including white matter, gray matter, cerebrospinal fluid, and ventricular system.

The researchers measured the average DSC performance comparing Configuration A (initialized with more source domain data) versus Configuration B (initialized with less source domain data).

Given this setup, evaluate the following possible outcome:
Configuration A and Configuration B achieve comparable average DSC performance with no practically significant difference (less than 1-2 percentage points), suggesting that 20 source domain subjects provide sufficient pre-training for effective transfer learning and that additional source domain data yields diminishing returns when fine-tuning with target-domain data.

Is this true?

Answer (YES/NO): YES